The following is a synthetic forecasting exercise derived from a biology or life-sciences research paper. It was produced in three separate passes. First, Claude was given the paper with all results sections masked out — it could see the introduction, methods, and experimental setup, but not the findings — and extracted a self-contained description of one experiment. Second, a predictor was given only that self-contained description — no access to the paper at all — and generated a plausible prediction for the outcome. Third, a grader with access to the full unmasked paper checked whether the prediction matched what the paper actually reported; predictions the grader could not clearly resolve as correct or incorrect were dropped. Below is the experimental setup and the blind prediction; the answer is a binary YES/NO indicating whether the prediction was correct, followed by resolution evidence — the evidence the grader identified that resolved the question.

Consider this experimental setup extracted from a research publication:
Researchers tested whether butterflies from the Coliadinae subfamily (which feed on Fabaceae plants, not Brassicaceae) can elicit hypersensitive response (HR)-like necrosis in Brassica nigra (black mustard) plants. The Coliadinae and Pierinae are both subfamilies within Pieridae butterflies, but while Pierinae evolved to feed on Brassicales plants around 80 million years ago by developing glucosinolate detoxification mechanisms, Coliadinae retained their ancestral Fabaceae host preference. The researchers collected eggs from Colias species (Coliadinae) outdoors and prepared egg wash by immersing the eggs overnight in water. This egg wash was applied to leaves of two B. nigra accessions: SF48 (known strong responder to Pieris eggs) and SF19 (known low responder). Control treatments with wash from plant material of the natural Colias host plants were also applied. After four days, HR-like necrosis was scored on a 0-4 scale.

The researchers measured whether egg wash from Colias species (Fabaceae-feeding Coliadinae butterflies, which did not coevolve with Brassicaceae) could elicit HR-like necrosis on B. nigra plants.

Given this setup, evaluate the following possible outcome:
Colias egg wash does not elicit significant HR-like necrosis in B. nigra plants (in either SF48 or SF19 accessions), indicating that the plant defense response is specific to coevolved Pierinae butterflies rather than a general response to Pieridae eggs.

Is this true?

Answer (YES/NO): YES